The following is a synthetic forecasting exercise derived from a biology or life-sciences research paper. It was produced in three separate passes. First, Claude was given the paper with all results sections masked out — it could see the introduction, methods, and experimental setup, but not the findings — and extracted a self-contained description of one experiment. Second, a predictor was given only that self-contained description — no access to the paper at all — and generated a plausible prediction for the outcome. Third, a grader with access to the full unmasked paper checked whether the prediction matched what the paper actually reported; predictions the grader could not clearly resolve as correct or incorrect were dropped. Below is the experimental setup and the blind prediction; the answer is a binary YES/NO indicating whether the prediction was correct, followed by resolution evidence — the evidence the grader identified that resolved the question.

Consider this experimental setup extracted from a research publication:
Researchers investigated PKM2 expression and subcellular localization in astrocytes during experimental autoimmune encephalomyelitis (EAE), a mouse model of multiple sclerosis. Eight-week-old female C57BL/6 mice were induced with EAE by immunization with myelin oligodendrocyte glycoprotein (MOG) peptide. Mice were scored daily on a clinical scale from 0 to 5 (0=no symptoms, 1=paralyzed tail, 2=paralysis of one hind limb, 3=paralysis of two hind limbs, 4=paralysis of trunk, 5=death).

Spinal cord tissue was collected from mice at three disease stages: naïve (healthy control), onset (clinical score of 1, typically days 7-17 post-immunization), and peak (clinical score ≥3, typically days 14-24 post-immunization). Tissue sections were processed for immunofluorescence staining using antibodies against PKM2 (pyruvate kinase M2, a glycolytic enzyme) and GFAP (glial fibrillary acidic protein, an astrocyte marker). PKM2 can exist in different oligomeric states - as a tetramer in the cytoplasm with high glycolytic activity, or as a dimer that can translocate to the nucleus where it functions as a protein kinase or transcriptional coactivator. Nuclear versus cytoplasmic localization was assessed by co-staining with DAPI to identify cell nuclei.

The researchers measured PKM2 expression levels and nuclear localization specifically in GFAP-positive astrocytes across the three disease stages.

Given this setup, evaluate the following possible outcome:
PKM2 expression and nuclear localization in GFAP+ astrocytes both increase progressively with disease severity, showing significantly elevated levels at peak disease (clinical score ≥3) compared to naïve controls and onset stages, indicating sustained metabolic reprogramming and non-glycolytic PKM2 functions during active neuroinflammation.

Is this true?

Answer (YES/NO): NO